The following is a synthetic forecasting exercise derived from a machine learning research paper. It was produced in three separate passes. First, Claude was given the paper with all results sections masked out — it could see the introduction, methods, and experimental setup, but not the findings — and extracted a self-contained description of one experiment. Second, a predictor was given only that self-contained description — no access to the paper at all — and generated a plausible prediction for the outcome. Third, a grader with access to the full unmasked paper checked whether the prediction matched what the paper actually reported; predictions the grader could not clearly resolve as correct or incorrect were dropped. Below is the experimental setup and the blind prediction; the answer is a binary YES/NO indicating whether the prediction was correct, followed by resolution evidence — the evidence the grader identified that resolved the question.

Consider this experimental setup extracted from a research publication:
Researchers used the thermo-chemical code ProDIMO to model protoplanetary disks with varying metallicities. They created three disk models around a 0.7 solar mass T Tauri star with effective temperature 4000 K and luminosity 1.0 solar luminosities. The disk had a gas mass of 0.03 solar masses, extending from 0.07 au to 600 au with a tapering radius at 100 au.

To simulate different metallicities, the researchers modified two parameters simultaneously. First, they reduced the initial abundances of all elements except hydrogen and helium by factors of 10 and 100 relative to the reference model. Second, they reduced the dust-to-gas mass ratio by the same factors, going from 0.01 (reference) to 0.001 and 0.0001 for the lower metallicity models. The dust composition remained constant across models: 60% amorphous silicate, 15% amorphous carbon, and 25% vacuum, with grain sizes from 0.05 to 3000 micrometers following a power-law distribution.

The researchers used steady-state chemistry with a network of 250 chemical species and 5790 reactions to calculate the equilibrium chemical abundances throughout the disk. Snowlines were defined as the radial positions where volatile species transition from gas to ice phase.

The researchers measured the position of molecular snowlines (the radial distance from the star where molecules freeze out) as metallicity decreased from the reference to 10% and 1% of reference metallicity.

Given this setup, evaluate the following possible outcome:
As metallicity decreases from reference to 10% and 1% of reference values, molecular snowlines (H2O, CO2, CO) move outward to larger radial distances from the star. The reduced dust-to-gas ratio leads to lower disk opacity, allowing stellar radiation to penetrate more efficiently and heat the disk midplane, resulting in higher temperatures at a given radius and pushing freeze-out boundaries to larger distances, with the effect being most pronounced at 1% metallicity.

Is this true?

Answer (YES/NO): YES